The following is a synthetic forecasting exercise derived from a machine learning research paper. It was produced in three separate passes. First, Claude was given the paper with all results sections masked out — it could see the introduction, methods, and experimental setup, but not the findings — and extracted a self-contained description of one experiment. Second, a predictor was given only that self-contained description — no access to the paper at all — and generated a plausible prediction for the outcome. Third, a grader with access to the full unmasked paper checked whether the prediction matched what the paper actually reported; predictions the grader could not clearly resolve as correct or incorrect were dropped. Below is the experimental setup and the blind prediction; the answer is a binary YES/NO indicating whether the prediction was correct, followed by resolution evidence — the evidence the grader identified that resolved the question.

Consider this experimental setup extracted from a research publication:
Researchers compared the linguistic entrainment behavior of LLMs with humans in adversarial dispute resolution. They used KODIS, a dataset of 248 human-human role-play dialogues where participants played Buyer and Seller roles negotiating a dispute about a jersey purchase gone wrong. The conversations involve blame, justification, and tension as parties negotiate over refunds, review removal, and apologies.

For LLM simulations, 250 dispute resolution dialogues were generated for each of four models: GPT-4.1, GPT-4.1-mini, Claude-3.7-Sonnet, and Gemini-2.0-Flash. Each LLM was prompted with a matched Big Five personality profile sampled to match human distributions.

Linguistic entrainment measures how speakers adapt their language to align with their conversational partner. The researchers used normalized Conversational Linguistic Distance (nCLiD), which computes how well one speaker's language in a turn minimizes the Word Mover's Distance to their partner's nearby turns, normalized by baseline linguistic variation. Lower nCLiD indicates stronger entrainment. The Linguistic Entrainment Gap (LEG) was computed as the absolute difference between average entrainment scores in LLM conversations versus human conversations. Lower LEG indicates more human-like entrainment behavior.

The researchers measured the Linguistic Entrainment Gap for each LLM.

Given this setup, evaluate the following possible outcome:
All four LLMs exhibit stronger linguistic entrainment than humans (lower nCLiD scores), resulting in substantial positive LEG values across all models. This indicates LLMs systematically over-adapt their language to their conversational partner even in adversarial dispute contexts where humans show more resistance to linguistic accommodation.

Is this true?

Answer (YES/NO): NO